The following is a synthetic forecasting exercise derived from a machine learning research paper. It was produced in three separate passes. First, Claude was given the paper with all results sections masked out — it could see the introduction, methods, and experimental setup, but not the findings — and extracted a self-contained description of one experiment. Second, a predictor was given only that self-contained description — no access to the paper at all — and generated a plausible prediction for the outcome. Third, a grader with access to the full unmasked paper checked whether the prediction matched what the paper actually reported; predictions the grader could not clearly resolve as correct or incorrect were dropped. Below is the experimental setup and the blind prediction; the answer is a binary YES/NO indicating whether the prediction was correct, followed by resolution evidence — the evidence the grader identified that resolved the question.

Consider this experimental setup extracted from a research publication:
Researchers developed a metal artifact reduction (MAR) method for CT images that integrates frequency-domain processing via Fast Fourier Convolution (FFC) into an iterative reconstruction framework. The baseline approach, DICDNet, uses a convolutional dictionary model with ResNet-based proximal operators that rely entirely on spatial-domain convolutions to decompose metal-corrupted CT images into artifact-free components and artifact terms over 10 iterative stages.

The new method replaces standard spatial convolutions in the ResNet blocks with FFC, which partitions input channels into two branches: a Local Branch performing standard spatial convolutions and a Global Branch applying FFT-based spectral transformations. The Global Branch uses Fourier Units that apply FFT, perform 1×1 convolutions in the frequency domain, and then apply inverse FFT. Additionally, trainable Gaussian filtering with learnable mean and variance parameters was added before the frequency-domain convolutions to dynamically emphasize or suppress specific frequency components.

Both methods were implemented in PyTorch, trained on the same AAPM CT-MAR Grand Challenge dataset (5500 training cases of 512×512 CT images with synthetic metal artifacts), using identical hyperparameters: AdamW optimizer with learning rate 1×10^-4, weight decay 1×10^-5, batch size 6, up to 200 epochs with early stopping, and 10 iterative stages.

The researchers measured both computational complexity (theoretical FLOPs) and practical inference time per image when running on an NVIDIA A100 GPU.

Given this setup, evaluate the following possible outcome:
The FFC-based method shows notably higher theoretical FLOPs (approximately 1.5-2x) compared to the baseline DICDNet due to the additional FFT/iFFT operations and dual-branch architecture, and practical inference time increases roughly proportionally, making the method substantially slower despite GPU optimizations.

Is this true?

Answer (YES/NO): NO